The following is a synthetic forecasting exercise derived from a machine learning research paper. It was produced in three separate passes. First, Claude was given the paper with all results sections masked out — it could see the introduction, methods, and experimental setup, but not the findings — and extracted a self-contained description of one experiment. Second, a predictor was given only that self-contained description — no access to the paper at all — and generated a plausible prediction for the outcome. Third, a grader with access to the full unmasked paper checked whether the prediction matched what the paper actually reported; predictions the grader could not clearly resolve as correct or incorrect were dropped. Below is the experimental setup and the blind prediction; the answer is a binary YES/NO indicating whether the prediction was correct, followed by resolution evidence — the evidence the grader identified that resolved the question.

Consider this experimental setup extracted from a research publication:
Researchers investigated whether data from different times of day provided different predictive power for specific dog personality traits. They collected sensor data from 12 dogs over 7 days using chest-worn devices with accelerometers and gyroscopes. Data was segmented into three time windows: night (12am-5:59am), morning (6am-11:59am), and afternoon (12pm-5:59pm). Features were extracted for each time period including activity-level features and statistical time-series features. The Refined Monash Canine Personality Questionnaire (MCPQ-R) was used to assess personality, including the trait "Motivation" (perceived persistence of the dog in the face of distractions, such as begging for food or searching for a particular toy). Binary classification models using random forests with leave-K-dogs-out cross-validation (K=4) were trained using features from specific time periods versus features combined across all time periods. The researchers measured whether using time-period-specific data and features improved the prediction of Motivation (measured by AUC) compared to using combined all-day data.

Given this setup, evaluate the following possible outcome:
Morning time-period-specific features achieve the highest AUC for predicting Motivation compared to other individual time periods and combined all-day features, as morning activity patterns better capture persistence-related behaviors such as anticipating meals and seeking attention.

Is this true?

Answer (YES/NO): NO